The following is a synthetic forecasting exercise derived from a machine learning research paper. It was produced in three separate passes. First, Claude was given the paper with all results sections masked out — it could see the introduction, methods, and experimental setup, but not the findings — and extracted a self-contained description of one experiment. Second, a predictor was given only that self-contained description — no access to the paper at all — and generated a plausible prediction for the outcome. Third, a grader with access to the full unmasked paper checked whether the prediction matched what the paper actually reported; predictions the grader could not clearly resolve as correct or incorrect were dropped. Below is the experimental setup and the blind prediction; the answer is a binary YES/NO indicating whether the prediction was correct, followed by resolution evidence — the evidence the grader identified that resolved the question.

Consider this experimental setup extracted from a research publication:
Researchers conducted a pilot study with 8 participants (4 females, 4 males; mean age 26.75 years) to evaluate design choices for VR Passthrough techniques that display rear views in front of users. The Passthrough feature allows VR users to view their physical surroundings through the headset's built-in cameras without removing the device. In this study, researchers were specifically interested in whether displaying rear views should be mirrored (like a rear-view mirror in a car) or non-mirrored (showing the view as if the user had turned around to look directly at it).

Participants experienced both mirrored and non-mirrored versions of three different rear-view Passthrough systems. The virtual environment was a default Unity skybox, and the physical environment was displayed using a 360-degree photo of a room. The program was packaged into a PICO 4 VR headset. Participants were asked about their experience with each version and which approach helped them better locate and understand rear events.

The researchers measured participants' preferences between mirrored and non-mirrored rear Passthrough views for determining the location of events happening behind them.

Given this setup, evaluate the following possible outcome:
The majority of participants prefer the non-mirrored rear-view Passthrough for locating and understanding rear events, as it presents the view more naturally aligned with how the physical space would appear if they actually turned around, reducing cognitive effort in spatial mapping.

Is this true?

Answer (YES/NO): NO